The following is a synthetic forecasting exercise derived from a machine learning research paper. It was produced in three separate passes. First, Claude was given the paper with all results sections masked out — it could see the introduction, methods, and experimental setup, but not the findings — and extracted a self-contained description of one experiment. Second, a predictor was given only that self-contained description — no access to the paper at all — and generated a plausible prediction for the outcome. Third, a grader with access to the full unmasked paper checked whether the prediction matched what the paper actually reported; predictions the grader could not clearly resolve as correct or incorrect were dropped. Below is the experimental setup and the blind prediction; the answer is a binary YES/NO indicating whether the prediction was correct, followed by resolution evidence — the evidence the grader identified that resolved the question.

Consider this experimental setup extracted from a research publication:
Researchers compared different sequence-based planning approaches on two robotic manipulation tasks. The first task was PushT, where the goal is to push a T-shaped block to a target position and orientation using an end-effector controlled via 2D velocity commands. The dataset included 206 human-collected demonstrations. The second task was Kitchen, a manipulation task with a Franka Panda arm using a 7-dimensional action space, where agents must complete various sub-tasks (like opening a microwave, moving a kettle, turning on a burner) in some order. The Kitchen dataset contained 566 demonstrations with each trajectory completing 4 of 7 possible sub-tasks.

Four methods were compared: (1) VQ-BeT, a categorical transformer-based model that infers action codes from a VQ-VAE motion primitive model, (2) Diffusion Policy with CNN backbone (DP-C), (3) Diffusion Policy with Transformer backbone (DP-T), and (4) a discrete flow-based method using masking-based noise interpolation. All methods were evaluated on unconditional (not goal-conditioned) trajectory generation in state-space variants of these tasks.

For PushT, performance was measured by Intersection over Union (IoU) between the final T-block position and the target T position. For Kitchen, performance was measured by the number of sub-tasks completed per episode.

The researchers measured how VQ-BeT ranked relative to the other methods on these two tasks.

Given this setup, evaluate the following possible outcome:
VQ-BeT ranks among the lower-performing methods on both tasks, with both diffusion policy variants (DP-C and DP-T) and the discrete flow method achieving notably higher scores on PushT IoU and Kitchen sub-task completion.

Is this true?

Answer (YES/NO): NO